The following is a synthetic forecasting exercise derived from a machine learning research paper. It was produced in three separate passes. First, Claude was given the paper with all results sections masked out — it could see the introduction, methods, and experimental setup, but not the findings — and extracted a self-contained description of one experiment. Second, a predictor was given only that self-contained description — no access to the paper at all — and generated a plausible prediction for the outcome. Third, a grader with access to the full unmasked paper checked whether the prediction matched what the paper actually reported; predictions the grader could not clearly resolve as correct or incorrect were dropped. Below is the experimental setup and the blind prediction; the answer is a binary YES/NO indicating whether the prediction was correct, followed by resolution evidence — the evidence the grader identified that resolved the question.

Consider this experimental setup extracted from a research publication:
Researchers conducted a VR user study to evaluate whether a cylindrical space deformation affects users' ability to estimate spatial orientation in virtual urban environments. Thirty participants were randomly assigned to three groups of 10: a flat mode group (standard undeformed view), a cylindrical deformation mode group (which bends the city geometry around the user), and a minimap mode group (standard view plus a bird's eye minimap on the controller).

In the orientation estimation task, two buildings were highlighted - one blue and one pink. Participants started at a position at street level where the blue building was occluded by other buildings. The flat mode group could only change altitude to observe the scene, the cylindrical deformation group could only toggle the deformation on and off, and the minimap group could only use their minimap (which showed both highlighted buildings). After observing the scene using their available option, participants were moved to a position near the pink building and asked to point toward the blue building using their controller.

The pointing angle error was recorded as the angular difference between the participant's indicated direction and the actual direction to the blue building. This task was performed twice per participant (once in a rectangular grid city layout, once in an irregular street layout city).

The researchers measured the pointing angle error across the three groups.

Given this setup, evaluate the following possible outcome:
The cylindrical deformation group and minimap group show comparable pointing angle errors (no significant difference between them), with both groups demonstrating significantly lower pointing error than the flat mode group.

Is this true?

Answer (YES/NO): NO